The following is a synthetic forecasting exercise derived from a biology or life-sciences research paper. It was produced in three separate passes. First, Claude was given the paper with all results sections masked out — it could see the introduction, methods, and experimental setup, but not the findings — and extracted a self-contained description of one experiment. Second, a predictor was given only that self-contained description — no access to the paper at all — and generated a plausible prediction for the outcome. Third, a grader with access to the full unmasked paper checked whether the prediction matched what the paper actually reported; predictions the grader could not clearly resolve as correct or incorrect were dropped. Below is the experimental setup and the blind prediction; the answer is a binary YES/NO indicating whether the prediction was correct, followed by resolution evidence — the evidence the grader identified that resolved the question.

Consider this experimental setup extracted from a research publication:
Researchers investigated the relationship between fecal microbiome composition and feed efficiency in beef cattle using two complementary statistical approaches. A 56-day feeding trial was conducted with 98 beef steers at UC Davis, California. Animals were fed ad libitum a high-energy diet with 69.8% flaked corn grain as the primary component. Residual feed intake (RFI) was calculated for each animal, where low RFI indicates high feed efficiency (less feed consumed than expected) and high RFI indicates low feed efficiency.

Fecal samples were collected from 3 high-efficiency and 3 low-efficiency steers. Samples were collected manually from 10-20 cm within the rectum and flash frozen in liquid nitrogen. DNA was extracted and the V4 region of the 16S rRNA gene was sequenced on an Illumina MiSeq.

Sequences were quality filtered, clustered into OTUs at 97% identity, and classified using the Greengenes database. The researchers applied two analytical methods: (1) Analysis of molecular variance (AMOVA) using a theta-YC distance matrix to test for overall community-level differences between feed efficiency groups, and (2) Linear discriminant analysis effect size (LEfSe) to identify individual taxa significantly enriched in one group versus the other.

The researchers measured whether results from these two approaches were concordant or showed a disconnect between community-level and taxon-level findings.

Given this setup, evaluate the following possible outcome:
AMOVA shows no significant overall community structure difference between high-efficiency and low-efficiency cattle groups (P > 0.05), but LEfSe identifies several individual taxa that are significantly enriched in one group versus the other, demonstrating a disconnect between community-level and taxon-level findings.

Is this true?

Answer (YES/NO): YES